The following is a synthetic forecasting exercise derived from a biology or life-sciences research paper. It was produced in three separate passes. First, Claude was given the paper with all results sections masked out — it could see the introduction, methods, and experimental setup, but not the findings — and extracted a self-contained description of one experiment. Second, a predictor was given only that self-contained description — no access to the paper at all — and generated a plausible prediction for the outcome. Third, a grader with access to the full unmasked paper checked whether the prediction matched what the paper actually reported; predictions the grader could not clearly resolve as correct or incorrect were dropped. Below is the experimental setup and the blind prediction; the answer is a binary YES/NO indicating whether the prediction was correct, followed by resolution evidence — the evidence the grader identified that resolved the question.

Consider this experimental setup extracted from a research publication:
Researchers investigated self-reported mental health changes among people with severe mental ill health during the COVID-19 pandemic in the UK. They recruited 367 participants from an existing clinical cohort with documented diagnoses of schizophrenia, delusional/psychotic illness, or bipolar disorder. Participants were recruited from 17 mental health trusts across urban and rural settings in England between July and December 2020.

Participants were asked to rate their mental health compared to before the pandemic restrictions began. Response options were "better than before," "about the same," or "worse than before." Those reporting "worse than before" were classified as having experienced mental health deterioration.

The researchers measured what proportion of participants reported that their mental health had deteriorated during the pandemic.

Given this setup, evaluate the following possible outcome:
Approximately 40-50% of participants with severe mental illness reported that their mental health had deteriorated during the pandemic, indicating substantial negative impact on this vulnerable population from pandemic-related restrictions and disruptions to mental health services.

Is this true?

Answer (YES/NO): YES